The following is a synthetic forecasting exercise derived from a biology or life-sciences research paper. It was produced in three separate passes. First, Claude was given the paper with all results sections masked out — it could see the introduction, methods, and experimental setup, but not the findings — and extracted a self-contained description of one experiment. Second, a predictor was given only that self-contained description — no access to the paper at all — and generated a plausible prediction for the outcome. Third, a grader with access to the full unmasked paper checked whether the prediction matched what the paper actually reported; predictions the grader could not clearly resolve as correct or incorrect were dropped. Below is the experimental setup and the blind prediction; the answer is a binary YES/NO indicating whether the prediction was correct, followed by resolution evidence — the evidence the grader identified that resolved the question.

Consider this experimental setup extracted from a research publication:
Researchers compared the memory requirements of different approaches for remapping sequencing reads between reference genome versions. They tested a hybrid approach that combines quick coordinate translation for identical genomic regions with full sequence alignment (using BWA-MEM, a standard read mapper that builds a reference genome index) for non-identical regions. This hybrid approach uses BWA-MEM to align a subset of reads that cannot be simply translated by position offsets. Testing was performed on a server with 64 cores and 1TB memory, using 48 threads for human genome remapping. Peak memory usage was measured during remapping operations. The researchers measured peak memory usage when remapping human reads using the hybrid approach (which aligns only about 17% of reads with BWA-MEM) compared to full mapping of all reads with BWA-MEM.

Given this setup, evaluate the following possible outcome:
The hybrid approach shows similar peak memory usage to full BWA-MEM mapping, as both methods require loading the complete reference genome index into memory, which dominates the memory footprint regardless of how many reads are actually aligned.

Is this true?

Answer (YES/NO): YES